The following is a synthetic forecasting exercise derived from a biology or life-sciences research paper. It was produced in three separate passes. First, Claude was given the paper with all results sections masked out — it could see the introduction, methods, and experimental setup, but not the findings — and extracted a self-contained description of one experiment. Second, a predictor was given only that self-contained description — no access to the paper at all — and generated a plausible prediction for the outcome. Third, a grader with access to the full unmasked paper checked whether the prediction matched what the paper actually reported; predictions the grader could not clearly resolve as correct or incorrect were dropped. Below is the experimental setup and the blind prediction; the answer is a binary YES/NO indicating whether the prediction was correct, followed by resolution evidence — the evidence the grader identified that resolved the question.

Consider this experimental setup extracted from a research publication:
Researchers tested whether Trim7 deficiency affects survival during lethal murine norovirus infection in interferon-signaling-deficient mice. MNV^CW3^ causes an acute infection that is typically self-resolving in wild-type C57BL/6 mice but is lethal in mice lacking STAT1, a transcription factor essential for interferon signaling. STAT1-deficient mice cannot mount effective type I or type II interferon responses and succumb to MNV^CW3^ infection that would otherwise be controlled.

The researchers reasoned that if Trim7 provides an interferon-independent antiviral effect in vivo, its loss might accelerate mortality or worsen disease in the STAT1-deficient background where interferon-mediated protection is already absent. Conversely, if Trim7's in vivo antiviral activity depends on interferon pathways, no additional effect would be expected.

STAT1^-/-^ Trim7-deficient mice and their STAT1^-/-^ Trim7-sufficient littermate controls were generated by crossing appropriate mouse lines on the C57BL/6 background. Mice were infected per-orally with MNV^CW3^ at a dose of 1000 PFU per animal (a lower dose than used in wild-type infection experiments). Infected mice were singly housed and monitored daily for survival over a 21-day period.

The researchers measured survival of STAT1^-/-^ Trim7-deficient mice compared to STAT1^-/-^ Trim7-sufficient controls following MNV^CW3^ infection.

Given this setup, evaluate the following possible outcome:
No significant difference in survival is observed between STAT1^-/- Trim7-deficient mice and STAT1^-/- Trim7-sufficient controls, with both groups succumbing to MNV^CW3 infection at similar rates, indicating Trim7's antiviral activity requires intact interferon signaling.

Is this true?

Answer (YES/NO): YES